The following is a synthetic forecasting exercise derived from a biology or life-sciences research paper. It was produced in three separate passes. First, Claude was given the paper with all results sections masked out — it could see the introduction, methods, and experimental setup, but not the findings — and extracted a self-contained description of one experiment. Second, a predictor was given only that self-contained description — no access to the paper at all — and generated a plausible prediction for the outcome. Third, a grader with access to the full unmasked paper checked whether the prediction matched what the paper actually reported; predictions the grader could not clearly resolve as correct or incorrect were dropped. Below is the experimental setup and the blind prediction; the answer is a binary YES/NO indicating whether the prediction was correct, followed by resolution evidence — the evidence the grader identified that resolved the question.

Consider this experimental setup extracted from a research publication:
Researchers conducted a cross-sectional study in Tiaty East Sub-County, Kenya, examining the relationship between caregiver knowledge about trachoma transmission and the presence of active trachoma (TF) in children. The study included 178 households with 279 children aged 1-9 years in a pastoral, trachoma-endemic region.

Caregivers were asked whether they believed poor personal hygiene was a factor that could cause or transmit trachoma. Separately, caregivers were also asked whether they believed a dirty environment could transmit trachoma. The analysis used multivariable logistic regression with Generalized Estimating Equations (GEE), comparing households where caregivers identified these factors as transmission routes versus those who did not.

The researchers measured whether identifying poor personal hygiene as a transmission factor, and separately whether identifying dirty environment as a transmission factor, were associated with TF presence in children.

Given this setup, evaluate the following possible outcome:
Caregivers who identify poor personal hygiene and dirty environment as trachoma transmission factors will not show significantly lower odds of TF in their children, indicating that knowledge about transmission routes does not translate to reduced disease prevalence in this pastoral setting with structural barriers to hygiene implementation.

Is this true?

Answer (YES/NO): NO